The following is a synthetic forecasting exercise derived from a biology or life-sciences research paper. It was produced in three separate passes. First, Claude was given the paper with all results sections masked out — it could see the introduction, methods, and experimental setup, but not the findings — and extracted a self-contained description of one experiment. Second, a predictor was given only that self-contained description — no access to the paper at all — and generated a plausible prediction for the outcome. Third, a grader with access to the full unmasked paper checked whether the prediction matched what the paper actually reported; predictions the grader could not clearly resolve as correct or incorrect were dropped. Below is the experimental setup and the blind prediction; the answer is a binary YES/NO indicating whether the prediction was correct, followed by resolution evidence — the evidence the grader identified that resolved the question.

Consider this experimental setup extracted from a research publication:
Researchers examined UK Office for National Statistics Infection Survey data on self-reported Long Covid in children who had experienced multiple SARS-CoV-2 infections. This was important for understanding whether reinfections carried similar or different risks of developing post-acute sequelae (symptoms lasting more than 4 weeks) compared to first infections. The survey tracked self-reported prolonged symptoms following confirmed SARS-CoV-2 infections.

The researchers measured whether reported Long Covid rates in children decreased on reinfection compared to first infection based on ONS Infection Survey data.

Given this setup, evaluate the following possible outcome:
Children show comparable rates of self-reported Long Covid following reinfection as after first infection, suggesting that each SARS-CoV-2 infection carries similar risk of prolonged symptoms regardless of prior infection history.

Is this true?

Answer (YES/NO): YES